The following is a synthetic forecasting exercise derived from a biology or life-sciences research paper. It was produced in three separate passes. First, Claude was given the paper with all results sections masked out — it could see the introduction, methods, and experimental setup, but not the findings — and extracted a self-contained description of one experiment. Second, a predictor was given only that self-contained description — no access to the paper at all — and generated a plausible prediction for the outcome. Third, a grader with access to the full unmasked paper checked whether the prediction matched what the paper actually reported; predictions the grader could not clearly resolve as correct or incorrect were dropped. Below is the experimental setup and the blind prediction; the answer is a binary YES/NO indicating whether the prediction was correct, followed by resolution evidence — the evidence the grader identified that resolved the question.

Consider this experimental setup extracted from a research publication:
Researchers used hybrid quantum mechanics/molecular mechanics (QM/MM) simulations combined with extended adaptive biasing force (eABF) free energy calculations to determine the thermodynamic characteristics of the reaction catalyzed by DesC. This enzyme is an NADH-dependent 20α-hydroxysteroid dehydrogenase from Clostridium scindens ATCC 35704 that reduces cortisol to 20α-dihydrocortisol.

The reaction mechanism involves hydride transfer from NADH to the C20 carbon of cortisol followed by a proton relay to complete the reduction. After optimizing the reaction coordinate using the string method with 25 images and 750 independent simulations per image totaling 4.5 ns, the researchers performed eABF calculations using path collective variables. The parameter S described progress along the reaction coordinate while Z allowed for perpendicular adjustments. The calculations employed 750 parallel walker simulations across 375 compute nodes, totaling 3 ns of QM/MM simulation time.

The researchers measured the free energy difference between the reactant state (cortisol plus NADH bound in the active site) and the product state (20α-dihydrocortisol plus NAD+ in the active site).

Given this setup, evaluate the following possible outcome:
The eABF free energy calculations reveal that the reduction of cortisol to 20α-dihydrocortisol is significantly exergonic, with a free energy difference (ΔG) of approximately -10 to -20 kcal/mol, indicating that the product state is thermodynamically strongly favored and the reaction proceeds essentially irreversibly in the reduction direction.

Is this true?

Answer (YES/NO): NO